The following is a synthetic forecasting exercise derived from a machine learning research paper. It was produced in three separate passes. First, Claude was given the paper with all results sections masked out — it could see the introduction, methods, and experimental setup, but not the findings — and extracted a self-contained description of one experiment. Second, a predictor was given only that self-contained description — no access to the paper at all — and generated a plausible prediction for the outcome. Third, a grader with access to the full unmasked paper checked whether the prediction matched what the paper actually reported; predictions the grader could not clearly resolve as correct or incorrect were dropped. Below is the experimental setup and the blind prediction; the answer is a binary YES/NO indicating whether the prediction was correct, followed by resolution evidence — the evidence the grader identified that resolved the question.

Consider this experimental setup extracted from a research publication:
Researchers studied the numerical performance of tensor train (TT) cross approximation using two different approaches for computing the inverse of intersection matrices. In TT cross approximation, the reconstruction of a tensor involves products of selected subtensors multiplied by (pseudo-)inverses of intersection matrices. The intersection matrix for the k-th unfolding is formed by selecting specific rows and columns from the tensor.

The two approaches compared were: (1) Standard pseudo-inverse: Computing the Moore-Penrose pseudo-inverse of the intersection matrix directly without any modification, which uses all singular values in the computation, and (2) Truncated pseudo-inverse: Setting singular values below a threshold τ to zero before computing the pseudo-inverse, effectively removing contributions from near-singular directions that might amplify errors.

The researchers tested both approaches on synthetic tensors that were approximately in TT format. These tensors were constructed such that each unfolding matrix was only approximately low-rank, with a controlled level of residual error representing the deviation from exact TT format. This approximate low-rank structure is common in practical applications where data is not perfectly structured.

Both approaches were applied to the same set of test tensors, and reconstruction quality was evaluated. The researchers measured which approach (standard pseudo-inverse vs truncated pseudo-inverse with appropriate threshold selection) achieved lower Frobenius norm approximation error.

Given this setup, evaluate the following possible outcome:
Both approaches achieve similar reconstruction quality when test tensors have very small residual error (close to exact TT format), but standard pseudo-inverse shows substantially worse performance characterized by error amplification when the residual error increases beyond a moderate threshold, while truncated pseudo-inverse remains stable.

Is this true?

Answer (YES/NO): NO